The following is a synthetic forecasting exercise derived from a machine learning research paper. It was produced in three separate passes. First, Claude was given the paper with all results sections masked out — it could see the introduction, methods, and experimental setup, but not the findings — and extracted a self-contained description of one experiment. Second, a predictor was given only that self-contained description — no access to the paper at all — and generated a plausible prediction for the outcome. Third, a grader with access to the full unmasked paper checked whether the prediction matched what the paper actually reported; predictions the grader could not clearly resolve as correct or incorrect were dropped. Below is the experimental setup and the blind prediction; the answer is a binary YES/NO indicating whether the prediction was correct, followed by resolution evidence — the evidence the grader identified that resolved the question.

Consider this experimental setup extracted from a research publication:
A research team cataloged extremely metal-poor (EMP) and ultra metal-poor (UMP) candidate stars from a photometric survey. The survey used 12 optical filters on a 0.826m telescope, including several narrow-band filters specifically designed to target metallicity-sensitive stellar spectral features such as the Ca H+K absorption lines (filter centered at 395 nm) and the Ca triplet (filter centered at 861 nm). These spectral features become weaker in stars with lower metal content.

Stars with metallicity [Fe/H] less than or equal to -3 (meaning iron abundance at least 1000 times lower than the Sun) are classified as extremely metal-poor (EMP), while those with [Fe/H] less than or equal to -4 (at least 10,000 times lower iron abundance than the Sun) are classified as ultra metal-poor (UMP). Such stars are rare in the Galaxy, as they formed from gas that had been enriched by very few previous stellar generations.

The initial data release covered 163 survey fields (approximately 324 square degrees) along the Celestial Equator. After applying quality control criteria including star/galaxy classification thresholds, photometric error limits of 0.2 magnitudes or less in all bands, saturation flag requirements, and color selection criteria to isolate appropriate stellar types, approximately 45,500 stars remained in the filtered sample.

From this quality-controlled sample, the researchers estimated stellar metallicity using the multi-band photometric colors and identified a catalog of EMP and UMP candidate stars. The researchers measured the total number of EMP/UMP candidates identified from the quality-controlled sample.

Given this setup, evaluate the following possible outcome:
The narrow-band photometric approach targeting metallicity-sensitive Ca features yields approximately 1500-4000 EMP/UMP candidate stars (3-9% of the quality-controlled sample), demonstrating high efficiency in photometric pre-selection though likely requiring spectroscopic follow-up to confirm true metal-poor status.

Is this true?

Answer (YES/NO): NO